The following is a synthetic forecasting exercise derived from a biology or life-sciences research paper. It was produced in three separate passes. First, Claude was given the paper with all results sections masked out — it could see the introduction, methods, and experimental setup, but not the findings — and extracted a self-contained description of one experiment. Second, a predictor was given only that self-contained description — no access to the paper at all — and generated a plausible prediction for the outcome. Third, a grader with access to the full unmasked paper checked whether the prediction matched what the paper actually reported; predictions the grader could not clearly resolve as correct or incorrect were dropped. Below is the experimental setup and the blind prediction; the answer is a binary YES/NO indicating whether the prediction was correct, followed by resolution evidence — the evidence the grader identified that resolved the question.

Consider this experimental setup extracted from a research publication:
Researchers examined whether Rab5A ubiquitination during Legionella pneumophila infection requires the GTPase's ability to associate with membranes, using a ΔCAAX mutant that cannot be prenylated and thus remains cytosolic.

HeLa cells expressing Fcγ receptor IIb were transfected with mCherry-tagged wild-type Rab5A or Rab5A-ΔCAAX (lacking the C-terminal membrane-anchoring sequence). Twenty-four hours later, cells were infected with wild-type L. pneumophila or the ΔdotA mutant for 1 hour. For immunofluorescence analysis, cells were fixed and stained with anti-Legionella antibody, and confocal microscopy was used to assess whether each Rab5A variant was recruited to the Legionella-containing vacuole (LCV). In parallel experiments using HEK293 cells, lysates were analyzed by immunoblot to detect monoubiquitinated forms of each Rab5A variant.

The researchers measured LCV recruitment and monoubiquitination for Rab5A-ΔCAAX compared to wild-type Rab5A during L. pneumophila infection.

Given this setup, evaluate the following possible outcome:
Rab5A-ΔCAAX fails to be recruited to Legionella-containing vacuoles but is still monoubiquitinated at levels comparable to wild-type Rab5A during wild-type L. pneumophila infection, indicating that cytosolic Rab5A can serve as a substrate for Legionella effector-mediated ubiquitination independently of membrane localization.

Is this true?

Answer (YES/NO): NO